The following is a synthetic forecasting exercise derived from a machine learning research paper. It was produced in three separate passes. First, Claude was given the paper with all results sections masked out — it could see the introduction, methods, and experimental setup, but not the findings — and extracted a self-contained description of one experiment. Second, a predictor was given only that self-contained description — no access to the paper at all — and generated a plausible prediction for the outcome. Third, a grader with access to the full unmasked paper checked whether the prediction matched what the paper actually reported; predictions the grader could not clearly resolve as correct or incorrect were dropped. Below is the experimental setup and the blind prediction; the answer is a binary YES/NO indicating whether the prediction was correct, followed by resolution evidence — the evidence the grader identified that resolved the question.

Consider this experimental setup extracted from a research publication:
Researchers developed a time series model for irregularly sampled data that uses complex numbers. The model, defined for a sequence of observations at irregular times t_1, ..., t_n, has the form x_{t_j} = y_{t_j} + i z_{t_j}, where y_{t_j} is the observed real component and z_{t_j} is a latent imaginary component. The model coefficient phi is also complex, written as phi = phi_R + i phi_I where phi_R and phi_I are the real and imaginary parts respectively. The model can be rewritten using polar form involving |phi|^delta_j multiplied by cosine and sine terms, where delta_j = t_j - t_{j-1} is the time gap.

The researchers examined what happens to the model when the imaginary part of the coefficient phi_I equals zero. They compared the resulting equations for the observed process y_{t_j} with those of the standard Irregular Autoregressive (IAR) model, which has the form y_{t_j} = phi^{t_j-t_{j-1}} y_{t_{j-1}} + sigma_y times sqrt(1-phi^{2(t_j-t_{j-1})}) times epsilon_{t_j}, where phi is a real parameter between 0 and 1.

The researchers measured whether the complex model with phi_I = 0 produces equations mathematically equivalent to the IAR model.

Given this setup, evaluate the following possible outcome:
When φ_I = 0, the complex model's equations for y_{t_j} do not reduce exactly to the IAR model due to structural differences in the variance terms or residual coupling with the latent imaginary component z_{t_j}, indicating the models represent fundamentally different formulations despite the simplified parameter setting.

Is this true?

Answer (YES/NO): NO